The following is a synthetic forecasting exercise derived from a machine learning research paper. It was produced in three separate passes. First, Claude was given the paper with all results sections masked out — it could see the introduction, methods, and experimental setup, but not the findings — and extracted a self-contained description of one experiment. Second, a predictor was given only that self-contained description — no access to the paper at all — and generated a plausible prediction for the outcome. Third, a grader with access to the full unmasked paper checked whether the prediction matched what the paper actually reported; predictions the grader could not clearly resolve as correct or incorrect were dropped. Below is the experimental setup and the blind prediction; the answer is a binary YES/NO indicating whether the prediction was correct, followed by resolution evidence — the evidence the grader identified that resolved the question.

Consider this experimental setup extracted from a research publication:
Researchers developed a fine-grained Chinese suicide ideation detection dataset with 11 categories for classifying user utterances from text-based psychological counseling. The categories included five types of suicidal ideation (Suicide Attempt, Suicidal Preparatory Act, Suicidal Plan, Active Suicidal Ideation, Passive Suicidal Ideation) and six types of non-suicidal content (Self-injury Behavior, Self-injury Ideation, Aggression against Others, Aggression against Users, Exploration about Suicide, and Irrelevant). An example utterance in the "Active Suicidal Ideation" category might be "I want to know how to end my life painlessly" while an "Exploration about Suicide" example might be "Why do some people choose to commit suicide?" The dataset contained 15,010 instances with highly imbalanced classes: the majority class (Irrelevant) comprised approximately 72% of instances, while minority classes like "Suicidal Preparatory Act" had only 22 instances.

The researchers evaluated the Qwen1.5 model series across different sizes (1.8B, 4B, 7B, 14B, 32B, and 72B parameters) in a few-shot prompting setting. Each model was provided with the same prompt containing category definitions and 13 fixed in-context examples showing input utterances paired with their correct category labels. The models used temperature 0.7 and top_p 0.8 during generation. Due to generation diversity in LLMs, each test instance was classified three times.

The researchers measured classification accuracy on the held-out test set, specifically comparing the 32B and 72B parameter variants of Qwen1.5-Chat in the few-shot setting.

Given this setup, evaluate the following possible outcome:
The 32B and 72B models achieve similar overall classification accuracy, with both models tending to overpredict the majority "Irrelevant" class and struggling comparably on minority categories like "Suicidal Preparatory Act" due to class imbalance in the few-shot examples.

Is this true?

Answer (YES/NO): NO